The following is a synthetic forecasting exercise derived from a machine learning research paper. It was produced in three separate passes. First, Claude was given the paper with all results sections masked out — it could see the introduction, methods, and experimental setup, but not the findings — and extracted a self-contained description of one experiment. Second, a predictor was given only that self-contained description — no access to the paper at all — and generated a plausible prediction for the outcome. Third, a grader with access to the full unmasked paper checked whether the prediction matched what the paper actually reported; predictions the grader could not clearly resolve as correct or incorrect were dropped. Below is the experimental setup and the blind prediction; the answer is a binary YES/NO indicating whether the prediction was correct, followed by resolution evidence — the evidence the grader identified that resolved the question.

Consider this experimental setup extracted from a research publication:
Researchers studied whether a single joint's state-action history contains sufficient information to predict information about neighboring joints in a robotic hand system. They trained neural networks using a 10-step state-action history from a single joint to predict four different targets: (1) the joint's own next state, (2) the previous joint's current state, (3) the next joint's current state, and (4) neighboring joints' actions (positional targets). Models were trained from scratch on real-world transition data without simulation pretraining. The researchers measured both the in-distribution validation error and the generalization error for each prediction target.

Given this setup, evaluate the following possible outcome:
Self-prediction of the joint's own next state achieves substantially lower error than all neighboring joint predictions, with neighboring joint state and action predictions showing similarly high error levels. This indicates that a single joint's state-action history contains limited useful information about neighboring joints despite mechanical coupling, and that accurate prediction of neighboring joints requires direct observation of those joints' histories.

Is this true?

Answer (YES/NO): YES